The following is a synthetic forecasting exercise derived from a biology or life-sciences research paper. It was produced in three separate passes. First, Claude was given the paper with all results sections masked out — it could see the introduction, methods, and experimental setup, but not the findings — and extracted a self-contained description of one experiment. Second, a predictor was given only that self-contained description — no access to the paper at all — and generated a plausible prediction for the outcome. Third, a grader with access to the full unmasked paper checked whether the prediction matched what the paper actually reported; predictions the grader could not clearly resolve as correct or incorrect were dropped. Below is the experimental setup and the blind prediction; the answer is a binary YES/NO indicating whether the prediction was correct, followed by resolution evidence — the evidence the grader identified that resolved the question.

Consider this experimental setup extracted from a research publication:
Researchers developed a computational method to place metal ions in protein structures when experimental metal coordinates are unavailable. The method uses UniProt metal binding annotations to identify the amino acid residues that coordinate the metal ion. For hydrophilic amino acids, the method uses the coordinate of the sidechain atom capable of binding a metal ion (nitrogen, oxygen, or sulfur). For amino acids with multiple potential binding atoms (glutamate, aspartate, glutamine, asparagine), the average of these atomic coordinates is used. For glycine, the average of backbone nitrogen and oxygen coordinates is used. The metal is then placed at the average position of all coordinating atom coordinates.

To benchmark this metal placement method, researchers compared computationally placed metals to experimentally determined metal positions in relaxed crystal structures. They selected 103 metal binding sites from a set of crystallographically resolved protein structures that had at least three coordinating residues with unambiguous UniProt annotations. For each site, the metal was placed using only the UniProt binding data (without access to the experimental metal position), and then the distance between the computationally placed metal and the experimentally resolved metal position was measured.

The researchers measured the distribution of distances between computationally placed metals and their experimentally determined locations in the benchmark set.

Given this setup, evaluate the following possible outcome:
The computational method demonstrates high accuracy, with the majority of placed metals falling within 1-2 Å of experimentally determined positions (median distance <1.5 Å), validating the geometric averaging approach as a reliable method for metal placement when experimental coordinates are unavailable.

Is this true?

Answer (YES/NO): YES